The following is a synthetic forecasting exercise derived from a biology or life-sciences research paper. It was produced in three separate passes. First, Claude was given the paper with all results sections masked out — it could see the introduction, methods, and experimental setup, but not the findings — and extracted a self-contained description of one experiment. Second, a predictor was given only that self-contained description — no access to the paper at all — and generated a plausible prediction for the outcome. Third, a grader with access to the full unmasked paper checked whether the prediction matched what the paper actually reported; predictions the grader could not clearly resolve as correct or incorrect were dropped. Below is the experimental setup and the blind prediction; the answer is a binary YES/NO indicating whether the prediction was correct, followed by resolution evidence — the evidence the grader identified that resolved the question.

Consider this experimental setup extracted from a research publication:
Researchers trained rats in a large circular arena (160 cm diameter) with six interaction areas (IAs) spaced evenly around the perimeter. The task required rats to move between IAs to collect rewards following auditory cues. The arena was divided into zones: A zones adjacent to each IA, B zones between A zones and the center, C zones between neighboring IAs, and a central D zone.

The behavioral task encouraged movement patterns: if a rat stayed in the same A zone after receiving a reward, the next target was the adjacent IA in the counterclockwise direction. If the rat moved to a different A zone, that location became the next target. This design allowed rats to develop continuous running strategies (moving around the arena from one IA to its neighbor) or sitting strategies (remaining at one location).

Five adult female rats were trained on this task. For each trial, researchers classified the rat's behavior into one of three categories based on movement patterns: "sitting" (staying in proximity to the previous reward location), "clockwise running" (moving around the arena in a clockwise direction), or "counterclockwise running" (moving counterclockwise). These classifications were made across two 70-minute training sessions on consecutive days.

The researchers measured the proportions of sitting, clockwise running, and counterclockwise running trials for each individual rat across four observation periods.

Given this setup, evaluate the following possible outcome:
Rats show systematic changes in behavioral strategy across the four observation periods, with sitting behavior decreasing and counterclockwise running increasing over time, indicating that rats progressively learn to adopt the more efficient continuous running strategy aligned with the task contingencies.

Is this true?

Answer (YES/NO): NO